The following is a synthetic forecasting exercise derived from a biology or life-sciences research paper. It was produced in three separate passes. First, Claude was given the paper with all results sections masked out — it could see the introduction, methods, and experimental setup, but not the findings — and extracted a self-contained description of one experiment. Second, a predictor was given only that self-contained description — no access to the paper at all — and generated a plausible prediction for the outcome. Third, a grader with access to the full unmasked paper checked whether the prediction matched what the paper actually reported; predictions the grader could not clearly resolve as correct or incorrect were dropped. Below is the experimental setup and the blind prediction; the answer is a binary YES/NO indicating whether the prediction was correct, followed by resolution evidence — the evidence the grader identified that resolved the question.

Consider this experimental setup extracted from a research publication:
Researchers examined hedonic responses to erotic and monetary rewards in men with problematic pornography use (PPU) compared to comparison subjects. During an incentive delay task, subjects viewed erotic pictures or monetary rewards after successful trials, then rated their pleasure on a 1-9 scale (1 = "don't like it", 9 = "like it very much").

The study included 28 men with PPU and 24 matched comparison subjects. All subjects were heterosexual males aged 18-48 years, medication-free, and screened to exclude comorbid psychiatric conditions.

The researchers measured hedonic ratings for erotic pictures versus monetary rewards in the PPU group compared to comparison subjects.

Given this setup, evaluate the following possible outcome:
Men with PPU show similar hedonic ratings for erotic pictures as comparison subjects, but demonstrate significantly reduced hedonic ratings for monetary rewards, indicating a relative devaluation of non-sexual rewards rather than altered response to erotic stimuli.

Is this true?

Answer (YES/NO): NO